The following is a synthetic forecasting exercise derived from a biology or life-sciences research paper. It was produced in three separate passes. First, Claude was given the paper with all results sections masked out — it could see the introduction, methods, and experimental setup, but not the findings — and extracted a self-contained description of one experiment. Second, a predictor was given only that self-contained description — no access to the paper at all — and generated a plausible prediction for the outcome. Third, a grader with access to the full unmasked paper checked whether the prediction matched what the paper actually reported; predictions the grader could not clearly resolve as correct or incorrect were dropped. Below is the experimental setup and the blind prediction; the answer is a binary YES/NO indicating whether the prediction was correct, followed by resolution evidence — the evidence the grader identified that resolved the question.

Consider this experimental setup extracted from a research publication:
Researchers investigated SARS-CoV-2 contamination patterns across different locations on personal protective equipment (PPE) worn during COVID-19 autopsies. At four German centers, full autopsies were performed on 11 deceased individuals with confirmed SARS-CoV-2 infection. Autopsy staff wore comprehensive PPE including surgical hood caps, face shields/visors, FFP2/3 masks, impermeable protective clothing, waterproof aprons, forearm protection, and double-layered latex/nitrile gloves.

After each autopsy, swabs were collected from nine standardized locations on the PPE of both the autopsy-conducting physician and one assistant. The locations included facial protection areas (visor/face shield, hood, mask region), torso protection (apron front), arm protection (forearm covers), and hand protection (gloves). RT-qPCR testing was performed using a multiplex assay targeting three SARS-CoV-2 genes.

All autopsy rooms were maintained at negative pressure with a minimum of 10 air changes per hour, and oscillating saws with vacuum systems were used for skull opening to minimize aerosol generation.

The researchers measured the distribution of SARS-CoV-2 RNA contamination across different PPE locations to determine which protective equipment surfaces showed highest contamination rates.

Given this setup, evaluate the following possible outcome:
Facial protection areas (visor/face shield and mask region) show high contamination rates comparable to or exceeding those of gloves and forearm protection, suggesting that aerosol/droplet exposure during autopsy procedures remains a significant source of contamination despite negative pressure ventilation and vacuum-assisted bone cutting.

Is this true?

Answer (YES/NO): NO